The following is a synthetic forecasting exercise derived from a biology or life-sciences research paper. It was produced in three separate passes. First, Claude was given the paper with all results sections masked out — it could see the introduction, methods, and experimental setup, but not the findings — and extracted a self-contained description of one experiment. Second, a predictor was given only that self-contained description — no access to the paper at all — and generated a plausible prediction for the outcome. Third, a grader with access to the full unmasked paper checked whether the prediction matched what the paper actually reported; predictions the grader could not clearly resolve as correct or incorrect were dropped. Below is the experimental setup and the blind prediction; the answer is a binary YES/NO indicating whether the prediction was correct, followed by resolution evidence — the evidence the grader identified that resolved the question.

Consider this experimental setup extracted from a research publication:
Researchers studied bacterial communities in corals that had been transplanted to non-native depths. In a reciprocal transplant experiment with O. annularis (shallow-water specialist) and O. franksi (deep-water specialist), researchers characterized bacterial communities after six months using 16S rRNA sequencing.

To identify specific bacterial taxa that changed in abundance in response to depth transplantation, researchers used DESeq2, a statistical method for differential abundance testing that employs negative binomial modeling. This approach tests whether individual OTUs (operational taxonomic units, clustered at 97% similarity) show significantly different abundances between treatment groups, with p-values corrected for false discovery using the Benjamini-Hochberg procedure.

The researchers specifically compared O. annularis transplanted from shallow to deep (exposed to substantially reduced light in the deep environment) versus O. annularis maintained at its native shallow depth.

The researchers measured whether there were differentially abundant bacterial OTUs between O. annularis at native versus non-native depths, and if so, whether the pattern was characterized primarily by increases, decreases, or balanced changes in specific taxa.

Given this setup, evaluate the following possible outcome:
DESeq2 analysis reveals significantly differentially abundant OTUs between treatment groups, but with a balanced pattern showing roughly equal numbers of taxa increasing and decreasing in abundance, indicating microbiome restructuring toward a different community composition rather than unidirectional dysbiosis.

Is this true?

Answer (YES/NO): NO